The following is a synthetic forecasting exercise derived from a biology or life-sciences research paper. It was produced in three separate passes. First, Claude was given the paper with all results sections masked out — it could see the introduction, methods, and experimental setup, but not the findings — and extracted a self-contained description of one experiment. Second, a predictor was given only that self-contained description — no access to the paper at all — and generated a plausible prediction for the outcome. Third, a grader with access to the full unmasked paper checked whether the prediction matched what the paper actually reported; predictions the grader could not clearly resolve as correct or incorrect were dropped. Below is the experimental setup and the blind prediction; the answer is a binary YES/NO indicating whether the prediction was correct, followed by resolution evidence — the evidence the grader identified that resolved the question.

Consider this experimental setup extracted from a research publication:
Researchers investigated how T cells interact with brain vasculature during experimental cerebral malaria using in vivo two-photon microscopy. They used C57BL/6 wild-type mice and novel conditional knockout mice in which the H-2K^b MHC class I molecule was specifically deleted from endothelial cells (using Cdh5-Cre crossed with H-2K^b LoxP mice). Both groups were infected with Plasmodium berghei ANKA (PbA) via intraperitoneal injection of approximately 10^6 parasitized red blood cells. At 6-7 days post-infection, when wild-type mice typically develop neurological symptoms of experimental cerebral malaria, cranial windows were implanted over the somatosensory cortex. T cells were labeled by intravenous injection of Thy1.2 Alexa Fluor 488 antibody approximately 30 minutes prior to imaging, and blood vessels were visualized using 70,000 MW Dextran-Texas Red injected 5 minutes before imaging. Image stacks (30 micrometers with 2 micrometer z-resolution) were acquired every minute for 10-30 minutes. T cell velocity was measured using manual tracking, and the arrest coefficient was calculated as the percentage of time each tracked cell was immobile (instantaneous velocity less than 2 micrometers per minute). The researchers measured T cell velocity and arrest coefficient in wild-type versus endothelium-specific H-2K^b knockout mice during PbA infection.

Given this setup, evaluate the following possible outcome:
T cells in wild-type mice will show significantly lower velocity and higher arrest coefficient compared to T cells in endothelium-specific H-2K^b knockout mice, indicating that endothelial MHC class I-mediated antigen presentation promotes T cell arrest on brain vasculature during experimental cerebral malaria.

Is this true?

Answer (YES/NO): YES